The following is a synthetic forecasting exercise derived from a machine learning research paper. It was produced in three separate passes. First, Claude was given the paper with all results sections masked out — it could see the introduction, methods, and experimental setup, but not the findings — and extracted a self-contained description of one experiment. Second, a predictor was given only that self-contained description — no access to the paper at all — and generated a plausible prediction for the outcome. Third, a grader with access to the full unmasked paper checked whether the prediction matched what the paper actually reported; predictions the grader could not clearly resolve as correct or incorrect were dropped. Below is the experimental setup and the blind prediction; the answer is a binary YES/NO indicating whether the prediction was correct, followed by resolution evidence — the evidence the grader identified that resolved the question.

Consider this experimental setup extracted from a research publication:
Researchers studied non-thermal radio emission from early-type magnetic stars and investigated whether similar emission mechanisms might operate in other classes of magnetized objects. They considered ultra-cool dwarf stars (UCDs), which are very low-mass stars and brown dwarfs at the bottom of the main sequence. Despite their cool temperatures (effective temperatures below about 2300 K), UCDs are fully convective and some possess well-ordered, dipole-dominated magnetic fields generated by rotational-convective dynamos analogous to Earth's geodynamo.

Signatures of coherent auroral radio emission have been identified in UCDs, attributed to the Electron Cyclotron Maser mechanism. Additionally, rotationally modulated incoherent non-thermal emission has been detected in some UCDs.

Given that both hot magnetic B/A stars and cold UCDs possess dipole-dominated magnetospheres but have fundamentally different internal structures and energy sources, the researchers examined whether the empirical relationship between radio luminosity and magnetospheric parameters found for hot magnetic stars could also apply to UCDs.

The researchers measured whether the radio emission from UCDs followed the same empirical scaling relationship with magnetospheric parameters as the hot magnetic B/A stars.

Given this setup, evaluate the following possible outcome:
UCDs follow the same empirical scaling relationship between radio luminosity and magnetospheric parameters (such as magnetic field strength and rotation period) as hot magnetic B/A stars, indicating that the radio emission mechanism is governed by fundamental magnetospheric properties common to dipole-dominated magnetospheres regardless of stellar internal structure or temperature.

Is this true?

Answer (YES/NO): YES